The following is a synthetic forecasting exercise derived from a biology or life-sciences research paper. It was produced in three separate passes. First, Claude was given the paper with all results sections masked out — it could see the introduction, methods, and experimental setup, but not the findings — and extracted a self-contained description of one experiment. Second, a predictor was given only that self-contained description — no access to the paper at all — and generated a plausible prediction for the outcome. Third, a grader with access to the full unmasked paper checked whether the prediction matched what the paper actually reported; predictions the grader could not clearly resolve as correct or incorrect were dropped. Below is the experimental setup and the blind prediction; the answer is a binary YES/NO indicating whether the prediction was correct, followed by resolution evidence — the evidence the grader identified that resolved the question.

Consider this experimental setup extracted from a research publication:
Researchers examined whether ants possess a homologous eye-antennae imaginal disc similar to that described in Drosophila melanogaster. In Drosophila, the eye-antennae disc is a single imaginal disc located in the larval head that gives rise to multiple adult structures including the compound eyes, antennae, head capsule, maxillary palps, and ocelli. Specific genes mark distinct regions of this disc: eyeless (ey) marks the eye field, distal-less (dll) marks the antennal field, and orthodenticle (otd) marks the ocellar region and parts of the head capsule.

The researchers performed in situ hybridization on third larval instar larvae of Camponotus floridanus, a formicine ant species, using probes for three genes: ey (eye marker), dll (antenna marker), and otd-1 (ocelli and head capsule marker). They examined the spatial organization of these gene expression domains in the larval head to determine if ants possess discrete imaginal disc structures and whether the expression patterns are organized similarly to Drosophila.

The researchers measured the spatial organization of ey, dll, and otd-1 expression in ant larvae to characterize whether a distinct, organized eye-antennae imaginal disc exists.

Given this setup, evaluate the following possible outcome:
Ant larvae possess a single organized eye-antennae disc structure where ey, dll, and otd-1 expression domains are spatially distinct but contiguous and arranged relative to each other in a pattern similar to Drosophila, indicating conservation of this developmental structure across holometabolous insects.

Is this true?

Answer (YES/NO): YES